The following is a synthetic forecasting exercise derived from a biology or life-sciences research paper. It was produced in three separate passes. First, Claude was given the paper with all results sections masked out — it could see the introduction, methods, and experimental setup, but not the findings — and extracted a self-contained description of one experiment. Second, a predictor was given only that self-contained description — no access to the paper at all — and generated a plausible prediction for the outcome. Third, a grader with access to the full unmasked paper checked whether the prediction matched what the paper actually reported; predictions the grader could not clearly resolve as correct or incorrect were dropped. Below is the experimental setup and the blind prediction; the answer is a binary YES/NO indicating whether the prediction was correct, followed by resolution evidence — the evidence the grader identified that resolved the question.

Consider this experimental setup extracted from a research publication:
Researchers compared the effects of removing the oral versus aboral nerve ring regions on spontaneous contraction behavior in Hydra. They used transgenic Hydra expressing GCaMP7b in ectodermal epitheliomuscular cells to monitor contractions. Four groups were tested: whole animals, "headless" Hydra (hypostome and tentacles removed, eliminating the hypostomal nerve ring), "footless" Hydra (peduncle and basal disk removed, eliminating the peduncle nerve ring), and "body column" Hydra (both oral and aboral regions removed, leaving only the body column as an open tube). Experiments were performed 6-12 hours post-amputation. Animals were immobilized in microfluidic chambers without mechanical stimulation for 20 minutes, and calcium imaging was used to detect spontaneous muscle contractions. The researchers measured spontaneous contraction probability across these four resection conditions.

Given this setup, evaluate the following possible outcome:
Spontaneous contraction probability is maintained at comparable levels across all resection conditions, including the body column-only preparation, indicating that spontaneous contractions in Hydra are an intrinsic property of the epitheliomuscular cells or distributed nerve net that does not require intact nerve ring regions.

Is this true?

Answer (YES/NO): NO